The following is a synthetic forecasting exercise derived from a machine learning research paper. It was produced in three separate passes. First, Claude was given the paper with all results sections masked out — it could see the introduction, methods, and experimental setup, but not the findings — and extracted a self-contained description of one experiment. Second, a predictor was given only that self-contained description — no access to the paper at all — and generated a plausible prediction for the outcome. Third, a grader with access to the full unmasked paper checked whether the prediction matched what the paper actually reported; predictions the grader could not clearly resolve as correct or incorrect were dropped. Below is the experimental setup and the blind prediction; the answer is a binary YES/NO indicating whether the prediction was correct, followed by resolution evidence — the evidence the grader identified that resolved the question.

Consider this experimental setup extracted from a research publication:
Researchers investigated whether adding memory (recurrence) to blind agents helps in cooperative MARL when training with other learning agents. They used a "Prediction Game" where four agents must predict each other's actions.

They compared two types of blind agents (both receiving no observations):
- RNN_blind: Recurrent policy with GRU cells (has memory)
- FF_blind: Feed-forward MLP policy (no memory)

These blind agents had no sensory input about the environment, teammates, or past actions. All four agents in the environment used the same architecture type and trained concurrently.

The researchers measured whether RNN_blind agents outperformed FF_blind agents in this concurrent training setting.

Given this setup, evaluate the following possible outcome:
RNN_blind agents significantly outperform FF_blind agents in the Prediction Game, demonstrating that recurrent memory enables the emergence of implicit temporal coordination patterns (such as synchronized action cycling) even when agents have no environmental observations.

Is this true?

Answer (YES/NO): NO